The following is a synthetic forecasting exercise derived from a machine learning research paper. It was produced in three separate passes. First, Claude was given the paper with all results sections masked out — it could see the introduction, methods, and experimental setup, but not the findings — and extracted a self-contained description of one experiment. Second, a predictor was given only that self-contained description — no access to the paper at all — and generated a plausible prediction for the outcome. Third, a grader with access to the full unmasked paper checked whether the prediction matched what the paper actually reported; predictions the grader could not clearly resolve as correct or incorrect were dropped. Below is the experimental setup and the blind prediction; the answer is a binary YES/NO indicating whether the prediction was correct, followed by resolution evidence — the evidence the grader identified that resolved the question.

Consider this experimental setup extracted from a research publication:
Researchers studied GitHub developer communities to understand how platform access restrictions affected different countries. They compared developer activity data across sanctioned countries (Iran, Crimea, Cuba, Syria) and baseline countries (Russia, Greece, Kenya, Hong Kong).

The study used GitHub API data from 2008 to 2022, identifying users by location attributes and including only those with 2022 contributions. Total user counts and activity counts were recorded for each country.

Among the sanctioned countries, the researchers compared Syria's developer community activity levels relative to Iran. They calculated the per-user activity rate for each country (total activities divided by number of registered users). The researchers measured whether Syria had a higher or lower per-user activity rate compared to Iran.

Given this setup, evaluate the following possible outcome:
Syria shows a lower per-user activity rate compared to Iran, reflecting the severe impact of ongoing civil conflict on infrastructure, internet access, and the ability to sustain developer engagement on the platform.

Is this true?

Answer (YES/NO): YES